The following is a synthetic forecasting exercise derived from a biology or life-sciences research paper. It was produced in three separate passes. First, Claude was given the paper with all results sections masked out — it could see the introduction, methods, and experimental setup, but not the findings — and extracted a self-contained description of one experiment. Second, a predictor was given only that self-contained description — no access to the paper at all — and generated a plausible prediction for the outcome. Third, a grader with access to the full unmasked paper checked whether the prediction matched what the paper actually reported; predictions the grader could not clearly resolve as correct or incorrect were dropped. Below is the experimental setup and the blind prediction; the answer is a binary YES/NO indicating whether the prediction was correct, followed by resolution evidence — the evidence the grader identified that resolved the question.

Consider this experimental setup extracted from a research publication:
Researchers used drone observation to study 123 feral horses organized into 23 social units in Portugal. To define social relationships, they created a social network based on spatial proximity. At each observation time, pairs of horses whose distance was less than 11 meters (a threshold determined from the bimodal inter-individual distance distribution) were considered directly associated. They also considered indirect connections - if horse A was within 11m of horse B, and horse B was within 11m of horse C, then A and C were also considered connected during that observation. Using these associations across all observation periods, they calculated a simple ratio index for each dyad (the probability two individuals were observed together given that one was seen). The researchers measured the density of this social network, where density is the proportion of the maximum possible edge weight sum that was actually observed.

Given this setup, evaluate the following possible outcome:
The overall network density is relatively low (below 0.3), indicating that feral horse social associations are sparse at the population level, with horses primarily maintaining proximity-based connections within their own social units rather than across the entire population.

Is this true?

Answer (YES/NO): YES